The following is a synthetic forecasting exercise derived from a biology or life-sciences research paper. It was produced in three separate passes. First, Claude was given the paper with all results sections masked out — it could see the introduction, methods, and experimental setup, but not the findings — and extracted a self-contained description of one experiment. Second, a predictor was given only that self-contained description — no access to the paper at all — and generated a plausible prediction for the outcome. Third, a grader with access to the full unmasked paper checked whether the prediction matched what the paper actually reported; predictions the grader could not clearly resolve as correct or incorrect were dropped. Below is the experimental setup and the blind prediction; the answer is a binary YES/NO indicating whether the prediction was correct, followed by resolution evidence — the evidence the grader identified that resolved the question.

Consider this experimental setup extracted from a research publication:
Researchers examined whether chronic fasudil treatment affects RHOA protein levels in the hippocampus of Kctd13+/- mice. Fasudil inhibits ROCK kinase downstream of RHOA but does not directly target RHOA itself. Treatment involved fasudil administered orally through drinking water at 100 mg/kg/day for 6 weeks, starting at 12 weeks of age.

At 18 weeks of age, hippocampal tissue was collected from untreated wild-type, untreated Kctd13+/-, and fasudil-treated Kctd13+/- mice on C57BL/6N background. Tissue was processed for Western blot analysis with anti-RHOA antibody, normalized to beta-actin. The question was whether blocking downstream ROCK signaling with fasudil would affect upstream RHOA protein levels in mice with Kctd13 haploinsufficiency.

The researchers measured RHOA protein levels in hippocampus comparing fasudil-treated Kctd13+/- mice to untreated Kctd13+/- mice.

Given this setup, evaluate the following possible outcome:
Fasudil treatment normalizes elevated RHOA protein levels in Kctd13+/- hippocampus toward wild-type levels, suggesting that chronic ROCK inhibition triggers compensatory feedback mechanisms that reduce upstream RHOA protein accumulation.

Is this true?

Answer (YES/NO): NO